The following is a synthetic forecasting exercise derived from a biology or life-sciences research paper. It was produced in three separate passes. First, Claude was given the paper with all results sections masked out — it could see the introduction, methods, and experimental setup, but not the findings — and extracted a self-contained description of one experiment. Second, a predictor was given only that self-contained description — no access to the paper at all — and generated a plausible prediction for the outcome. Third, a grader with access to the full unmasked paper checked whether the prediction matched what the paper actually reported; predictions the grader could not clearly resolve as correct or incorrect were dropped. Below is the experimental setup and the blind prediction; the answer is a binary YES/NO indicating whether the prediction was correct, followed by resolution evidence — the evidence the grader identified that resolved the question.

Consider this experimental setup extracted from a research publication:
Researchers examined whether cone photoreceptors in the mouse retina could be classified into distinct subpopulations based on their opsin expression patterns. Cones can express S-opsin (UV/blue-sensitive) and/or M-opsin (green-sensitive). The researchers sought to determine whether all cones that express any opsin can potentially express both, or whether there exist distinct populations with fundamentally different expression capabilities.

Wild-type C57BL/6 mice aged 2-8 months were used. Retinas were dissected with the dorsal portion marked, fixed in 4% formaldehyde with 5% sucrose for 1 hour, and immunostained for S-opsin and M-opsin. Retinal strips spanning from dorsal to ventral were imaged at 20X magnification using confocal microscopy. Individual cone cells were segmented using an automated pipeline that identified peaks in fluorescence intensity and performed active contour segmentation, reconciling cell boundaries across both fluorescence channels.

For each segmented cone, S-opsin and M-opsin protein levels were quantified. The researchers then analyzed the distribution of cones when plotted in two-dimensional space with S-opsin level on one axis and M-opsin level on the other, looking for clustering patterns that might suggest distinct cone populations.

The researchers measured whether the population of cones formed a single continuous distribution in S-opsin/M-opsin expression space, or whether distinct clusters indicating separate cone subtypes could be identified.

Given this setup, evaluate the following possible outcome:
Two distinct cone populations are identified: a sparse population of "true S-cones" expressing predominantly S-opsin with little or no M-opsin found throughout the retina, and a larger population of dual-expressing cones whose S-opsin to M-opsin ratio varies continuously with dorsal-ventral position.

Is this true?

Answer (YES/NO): YES